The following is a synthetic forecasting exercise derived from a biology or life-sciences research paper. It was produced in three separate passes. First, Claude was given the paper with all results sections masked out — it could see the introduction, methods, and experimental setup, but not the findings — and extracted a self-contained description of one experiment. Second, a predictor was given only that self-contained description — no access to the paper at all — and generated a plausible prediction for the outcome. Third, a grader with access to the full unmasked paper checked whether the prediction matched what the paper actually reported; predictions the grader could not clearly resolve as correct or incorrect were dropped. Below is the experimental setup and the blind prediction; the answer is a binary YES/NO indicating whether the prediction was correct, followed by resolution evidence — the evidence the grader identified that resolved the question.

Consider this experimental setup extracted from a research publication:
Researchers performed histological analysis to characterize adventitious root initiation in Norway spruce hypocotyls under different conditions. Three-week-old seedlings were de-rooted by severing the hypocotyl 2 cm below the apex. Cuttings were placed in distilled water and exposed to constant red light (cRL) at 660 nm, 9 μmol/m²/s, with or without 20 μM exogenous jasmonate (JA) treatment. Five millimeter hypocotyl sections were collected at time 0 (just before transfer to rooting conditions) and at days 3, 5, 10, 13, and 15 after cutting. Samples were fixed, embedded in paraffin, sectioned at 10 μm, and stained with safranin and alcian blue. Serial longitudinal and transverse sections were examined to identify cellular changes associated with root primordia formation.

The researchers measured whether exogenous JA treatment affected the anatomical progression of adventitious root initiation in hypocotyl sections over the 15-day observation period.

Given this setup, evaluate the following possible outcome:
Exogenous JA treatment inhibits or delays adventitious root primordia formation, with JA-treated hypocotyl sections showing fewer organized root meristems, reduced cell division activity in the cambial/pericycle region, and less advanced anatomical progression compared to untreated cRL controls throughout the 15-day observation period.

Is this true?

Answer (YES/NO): YES